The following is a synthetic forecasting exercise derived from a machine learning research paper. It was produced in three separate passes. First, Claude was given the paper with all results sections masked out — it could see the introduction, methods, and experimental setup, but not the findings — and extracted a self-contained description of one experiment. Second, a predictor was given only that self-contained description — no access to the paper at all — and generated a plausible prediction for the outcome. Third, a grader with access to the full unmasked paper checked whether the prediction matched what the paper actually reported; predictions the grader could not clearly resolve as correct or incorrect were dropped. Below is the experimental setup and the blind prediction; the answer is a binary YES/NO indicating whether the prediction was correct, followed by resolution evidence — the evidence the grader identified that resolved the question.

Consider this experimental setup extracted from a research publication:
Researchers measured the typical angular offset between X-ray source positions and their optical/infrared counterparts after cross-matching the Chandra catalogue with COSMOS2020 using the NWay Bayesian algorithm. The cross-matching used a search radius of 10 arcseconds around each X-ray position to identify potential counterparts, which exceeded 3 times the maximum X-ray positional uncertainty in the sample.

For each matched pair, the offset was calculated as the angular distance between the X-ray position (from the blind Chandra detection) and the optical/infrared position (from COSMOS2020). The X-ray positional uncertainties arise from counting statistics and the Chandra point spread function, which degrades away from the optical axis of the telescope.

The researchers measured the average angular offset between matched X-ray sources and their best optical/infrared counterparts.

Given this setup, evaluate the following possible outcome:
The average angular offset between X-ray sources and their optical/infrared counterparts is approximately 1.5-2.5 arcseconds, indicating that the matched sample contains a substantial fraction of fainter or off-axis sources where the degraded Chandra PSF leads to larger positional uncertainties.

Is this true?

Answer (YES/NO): NO